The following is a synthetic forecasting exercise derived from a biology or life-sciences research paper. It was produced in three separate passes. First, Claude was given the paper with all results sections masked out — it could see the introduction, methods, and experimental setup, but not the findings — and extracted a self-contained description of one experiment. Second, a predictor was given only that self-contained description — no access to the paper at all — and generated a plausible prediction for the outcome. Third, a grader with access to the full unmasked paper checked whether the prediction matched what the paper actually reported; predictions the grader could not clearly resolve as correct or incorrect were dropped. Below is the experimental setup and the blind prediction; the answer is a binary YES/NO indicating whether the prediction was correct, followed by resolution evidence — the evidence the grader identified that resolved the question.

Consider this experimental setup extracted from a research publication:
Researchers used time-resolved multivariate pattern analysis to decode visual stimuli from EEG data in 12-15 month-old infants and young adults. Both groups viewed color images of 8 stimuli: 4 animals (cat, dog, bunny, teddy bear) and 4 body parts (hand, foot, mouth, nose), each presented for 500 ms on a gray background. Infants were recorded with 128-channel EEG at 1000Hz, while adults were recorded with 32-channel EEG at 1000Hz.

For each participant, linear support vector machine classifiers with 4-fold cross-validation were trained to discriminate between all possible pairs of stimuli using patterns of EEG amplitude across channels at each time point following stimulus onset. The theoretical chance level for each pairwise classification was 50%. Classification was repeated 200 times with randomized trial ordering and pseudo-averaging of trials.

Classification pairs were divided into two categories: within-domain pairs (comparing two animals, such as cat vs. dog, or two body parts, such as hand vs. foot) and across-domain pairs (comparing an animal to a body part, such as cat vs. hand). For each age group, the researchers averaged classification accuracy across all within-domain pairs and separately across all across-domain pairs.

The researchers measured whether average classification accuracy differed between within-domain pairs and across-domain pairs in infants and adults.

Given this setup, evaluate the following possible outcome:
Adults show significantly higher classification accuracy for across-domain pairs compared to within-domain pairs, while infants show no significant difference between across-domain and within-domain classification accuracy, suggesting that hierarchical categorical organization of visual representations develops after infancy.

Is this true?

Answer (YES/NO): YES